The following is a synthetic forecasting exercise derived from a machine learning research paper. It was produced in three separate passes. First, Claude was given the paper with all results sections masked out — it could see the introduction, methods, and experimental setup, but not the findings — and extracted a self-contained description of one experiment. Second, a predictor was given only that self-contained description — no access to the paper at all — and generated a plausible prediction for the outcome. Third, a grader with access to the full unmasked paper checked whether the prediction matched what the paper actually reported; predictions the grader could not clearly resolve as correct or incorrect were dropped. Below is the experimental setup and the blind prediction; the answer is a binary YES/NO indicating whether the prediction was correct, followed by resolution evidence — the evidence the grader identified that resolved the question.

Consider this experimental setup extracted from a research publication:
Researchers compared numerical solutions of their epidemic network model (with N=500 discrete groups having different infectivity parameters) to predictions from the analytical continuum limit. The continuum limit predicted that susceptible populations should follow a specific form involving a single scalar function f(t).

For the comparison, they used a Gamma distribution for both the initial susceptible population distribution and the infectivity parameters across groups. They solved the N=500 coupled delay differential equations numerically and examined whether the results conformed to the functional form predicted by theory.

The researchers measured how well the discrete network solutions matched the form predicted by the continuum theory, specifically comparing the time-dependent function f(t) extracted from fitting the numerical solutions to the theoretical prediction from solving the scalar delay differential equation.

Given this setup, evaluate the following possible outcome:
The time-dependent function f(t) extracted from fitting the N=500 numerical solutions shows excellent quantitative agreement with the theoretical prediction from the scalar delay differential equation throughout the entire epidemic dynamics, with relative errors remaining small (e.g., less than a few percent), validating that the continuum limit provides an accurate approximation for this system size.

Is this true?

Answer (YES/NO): YES